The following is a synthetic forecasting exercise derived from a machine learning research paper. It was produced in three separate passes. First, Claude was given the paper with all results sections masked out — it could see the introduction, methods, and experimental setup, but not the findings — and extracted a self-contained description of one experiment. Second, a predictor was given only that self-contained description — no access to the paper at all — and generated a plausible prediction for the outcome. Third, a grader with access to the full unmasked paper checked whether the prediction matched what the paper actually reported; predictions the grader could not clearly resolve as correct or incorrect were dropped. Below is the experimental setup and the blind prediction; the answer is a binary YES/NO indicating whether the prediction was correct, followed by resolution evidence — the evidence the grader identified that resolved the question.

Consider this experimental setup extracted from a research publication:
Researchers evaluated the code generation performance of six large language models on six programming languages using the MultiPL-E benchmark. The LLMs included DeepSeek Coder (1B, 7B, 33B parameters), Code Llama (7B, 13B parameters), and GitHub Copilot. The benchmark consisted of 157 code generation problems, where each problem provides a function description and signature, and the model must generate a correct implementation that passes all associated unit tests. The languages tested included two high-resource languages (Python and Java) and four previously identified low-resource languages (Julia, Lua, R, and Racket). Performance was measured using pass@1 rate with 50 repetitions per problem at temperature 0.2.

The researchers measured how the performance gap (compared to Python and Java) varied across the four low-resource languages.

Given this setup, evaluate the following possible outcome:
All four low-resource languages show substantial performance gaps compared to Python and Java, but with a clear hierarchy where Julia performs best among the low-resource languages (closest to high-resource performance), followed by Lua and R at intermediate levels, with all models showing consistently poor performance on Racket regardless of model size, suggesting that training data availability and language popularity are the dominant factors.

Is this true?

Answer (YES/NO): NO